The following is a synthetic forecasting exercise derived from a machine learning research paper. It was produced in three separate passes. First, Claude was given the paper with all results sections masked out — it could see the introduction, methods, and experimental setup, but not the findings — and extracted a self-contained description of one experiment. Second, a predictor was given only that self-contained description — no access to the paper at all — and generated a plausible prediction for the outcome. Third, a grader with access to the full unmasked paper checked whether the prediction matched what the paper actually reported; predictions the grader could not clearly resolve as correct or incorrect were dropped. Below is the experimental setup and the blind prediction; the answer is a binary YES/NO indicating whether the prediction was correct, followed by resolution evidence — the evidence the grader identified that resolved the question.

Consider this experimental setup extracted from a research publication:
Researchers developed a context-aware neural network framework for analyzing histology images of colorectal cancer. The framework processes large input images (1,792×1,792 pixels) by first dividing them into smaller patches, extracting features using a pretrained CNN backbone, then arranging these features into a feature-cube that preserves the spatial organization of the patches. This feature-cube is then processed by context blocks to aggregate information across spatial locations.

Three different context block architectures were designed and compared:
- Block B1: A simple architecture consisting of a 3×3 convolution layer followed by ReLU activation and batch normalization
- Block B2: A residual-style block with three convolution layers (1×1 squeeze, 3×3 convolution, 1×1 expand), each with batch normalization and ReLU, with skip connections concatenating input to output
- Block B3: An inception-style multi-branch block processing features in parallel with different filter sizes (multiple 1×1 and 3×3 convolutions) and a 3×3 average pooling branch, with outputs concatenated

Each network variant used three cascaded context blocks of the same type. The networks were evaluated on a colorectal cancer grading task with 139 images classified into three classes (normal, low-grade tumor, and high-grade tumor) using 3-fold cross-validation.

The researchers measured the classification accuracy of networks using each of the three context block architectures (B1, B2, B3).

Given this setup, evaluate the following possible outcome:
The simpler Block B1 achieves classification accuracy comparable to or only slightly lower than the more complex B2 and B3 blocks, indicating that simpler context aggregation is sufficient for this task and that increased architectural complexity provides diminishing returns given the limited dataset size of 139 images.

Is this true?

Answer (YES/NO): NO